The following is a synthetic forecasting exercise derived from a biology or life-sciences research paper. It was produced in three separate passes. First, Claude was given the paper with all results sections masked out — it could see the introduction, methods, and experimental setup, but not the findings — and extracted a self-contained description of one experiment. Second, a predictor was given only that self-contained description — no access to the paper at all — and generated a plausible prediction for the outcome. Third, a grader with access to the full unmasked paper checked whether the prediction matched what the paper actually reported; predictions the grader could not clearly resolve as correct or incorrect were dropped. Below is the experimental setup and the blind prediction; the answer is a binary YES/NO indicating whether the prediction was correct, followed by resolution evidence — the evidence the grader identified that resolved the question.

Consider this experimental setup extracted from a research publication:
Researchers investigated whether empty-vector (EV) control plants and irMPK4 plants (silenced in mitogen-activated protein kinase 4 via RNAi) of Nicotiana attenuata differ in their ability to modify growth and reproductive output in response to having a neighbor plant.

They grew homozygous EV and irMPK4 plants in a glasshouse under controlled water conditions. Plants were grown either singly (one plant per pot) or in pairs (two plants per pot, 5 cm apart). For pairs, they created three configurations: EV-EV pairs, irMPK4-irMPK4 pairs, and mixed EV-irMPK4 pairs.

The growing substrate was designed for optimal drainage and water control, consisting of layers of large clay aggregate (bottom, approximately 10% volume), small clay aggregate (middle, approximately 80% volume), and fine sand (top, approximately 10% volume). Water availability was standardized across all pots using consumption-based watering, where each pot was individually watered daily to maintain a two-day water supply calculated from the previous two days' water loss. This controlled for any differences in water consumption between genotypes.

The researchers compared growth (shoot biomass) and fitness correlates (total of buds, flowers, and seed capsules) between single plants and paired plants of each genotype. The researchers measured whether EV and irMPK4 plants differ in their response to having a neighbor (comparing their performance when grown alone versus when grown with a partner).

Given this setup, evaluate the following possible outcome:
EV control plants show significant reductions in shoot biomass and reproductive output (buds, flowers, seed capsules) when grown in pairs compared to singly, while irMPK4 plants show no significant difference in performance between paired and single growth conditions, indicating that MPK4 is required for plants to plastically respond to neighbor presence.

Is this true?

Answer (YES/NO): NO